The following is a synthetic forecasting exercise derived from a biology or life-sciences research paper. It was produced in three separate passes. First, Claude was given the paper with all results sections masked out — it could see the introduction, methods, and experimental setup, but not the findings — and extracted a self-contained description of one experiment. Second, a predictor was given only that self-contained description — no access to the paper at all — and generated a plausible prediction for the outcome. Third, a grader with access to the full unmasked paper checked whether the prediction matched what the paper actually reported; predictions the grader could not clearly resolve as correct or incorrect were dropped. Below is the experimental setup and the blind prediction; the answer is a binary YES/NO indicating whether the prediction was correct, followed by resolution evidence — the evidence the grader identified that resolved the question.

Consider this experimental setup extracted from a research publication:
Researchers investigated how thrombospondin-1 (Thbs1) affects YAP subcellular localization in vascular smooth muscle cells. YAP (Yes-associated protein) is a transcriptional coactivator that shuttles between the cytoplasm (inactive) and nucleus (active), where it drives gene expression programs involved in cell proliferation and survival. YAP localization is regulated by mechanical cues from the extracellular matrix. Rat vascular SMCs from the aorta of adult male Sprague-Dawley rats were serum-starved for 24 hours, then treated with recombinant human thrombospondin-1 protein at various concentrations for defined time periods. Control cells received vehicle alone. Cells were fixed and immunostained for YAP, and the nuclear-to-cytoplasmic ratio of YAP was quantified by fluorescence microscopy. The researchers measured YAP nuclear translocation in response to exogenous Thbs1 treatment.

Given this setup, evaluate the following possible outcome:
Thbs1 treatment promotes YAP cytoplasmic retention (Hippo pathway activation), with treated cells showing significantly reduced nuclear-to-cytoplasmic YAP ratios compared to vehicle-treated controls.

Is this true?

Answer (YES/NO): NO